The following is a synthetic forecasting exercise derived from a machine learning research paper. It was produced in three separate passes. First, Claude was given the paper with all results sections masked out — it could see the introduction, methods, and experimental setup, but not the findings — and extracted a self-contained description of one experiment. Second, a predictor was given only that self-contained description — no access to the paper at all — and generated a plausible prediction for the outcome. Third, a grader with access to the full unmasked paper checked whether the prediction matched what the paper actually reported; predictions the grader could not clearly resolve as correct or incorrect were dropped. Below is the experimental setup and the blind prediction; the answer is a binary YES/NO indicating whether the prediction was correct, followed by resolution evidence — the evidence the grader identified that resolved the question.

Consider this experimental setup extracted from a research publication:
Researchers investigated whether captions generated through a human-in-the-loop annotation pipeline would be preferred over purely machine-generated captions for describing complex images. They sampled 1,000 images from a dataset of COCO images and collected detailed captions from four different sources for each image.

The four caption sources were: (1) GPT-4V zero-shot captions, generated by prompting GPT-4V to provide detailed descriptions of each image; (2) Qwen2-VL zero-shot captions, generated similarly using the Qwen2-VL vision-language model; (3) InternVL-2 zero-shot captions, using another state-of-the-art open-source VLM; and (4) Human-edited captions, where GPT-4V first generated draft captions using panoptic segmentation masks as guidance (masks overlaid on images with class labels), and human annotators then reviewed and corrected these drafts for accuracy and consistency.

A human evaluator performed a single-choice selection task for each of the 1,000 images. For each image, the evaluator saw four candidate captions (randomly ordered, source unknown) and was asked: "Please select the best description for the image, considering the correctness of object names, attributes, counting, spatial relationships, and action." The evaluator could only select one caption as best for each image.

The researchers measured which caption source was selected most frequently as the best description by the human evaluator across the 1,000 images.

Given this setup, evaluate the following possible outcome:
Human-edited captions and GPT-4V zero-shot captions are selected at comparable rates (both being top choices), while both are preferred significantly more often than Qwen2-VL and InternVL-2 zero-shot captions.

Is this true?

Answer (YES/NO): NO